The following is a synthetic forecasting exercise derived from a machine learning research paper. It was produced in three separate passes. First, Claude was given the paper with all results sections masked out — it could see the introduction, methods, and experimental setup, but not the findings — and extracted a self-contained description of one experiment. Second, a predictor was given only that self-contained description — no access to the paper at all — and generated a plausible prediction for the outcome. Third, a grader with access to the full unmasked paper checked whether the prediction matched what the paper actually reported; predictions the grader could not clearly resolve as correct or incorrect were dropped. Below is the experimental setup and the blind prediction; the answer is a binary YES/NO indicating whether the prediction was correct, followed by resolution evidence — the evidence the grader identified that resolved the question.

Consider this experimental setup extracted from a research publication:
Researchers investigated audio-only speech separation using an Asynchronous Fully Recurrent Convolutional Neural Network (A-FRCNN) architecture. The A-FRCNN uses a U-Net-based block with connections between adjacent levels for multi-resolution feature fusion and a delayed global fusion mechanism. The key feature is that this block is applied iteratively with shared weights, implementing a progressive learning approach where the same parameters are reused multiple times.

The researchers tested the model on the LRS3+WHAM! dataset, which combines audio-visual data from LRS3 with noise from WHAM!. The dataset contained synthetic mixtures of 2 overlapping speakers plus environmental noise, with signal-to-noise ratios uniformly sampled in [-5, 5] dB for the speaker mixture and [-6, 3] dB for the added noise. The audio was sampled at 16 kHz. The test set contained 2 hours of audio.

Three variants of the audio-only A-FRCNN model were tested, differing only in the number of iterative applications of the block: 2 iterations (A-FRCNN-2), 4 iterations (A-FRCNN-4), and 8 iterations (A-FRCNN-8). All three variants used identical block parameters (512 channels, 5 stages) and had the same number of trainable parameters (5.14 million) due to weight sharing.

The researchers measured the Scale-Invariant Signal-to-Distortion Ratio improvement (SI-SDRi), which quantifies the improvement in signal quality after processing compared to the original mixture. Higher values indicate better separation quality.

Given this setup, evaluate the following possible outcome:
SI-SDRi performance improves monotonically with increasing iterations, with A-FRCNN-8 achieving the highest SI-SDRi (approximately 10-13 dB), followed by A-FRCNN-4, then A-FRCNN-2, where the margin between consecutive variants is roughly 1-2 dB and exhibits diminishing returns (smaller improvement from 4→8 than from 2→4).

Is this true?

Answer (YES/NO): NO